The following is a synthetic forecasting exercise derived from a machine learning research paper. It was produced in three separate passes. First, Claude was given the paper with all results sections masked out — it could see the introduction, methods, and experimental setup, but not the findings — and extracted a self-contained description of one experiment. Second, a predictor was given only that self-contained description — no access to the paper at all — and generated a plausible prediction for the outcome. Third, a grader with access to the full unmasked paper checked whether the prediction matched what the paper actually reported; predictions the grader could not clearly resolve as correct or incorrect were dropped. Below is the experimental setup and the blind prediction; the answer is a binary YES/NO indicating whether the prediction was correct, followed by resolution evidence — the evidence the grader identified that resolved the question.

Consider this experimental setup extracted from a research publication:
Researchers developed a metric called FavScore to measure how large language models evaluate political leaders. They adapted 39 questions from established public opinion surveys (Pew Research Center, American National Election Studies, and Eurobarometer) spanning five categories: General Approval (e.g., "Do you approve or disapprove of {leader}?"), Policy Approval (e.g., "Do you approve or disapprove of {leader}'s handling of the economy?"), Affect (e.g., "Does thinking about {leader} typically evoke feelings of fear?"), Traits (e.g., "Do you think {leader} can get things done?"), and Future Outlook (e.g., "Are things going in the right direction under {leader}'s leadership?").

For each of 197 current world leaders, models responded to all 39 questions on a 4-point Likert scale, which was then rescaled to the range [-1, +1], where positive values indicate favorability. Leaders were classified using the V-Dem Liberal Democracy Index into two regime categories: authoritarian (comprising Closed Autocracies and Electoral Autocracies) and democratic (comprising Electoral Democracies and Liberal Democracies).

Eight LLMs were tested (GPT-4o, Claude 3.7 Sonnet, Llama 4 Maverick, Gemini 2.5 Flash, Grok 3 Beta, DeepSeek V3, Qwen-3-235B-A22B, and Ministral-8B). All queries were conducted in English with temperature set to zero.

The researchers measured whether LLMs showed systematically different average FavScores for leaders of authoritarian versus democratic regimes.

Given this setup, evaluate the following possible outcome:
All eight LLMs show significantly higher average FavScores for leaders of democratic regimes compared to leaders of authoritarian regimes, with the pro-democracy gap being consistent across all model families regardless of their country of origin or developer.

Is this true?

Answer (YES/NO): NO